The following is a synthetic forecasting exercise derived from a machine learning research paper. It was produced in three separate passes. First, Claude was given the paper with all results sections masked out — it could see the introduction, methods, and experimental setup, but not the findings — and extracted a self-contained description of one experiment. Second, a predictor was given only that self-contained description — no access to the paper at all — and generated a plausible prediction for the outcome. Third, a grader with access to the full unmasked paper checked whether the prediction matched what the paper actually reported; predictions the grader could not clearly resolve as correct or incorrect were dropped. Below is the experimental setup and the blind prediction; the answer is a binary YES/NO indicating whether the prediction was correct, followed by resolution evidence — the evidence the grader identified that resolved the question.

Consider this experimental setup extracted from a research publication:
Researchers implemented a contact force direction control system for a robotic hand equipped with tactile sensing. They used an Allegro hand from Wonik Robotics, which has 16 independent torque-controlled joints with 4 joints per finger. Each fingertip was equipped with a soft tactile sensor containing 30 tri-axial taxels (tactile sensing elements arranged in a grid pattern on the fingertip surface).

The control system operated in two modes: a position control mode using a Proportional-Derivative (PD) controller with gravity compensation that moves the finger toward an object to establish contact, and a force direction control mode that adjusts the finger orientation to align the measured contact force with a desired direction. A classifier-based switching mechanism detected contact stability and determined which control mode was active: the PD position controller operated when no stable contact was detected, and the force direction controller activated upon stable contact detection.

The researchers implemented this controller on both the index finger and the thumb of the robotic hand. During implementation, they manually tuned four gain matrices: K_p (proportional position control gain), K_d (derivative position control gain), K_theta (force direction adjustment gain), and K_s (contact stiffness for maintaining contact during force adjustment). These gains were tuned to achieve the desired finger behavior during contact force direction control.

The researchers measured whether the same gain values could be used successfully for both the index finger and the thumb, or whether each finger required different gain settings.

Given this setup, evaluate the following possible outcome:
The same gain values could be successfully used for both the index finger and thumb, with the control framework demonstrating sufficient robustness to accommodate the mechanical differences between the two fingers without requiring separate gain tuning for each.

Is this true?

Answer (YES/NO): NO